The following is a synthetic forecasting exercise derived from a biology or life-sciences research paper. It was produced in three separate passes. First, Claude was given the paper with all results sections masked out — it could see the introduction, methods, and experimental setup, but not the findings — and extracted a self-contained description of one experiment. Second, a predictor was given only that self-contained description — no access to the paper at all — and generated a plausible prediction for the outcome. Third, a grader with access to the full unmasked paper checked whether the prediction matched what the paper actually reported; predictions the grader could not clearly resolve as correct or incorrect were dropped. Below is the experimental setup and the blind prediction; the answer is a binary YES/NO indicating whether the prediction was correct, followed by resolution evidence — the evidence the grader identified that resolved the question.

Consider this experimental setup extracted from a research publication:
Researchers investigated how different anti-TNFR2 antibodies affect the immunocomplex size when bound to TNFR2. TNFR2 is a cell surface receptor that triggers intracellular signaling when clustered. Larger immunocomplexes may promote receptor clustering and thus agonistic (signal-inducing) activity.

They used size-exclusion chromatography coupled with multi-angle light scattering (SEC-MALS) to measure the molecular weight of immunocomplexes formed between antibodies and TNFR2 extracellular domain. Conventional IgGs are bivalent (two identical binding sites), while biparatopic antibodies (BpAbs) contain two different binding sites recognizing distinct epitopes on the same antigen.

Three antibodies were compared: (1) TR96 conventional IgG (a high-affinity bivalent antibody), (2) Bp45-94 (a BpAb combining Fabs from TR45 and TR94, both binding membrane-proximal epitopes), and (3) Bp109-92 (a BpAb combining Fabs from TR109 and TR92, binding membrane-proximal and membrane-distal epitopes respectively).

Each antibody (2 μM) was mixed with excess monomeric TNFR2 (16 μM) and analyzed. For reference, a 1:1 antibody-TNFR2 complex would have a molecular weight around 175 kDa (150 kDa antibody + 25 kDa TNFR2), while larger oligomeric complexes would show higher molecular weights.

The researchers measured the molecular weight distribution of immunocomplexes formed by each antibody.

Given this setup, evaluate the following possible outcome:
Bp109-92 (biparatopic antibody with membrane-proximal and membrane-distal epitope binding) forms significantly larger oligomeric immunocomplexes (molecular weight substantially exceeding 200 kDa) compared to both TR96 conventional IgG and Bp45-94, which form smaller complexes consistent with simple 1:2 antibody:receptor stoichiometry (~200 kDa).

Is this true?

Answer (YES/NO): NO